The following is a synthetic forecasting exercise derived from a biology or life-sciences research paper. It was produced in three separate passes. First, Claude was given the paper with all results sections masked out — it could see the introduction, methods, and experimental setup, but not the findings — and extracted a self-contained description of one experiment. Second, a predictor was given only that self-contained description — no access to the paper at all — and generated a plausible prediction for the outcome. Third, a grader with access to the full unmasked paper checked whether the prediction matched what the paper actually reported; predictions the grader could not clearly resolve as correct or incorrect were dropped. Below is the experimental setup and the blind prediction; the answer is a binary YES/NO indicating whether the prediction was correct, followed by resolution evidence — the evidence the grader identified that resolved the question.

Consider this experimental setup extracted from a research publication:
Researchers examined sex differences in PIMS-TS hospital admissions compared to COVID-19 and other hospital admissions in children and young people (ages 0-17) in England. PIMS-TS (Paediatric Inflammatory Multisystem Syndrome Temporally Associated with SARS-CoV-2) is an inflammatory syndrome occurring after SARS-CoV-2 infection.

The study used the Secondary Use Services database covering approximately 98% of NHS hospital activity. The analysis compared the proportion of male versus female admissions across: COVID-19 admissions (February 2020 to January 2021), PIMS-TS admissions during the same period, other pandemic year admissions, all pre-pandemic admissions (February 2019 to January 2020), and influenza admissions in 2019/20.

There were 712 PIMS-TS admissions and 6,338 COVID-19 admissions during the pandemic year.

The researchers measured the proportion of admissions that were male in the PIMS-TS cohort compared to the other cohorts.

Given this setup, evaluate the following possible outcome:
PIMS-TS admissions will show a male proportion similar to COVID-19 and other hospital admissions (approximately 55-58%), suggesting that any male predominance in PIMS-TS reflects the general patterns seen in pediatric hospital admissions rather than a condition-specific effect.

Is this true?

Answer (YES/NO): NO